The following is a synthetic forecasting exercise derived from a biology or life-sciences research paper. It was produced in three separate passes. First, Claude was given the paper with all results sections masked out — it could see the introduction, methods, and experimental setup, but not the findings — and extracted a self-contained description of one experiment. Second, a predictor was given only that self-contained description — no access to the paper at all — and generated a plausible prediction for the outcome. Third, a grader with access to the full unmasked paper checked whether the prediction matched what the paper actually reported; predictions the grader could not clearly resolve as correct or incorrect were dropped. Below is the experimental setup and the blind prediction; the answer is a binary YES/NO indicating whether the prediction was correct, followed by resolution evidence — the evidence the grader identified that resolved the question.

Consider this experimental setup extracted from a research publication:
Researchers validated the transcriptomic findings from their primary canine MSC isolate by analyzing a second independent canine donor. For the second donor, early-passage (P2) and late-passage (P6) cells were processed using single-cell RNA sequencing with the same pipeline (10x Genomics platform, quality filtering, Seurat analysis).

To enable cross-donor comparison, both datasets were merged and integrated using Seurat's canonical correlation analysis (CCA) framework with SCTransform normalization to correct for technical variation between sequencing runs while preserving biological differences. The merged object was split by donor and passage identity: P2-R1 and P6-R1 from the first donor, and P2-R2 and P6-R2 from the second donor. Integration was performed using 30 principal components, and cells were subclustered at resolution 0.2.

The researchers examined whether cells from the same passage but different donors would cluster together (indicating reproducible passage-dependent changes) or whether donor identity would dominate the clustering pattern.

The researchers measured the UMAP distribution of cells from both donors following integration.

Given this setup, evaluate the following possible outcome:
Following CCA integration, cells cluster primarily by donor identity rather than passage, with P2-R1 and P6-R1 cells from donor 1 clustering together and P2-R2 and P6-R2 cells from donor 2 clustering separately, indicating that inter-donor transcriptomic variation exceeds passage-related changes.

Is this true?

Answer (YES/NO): NO